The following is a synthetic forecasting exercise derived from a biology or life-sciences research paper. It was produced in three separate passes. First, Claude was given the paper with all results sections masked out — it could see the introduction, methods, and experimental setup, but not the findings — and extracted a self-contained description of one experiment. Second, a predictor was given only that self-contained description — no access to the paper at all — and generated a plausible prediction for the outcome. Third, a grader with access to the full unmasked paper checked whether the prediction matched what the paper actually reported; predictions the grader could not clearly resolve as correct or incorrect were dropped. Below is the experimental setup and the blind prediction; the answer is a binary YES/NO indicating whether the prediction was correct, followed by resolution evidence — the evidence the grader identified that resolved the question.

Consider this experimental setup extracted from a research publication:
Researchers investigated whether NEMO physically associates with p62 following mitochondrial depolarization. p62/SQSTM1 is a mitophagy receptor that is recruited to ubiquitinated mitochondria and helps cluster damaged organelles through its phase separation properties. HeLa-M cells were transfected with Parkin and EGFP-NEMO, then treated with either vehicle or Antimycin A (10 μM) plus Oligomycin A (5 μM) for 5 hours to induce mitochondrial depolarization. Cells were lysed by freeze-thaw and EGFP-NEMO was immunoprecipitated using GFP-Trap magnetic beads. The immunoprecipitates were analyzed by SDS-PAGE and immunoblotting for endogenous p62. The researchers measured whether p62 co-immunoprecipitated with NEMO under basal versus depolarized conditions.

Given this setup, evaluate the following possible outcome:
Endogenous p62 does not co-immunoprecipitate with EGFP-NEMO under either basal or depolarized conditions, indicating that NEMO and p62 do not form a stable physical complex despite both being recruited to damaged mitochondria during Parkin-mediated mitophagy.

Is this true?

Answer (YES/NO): YES